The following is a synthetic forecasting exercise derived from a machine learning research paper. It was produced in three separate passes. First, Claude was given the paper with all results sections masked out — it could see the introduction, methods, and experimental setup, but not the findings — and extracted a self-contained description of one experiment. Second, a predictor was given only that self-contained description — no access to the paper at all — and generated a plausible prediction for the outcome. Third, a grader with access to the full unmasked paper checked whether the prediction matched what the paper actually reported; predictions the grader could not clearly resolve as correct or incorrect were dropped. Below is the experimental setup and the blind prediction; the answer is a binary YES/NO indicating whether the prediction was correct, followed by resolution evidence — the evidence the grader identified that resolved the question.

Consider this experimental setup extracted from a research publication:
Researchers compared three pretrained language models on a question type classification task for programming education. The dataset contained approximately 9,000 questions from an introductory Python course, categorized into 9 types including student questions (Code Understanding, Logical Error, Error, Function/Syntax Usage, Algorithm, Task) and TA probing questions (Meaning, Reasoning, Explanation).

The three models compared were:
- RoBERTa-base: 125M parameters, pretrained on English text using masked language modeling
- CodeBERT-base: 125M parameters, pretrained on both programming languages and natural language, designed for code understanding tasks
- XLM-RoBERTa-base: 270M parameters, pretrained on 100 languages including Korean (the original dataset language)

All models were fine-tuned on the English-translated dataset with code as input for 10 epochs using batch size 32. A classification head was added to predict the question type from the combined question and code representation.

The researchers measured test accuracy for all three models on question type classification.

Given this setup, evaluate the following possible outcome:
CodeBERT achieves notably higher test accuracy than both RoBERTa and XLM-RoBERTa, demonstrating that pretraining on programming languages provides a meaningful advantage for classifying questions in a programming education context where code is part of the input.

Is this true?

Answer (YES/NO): NO